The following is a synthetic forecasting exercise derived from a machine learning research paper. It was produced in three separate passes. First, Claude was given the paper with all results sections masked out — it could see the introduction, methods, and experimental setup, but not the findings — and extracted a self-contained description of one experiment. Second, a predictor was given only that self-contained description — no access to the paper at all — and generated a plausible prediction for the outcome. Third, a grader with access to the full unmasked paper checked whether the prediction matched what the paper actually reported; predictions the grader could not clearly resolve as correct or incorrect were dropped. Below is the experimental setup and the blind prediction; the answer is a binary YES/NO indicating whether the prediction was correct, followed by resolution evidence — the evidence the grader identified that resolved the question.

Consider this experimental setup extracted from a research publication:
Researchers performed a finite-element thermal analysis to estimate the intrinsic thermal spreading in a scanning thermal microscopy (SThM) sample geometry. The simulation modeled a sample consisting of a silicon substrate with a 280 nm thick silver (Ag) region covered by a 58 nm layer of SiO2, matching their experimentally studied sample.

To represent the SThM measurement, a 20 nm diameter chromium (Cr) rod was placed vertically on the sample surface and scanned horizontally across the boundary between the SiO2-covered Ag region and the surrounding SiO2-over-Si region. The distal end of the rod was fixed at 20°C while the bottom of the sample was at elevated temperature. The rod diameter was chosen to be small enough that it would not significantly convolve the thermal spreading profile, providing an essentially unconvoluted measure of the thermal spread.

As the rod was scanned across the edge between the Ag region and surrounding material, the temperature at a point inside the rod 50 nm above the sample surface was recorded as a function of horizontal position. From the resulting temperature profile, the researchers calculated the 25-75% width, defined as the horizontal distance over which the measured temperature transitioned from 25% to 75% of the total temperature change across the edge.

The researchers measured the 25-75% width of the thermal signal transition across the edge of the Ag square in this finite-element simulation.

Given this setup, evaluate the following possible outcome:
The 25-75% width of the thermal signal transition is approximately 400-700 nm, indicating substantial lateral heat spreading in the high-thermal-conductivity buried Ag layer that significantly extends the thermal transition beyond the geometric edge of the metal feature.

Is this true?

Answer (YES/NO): NO